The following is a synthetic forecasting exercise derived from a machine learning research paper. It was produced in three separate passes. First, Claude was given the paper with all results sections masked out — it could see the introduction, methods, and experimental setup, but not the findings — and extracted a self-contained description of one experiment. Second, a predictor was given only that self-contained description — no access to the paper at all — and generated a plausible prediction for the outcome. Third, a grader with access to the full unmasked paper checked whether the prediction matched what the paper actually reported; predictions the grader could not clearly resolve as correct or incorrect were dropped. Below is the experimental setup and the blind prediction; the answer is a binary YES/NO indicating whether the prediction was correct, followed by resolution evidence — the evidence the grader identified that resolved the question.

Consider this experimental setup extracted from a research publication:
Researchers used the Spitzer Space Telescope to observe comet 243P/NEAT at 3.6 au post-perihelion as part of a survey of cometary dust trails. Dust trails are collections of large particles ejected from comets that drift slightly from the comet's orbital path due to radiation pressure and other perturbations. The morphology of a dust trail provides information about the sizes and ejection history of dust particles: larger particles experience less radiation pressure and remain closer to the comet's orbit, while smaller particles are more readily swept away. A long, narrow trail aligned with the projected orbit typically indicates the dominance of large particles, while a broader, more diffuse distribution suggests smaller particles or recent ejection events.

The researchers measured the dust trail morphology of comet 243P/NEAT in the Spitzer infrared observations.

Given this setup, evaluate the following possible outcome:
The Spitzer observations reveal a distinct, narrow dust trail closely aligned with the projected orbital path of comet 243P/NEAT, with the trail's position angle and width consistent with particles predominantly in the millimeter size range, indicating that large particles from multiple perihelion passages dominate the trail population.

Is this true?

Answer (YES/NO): NO